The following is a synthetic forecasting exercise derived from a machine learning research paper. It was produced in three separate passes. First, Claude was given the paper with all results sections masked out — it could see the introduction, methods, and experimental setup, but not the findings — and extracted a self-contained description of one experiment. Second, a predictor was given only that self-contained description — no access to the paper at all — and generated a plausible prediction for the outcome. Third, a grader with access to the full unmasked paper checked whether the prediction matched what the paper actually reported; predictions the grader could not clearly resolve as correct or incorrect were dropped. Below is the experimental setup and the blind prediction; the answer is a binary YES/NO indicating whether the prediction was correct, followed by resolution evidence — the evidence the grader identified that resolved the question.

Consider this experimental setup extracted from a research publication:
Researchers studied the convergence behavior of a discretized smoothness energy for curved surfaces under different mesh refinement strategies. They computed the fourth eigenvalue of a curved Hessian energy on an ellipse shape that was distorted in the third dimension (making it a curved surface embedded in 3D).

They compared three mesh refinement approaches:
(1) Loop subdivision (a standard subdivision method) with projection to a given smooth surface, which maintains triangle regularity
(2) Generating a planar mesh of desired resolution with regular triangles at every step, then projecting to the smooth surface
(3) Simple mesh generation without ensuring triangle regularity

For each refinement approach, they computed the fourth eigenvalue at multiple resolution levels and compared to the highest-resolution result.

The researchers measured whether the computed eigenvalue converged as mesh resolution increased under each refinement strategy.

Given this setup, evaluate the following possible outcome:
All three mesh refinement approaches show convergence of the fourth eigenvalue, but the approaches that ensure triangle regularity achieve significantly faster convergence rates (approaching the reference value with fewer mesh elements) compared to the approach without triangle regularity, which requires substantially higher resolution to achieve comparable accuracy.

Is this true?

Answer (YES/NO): NO